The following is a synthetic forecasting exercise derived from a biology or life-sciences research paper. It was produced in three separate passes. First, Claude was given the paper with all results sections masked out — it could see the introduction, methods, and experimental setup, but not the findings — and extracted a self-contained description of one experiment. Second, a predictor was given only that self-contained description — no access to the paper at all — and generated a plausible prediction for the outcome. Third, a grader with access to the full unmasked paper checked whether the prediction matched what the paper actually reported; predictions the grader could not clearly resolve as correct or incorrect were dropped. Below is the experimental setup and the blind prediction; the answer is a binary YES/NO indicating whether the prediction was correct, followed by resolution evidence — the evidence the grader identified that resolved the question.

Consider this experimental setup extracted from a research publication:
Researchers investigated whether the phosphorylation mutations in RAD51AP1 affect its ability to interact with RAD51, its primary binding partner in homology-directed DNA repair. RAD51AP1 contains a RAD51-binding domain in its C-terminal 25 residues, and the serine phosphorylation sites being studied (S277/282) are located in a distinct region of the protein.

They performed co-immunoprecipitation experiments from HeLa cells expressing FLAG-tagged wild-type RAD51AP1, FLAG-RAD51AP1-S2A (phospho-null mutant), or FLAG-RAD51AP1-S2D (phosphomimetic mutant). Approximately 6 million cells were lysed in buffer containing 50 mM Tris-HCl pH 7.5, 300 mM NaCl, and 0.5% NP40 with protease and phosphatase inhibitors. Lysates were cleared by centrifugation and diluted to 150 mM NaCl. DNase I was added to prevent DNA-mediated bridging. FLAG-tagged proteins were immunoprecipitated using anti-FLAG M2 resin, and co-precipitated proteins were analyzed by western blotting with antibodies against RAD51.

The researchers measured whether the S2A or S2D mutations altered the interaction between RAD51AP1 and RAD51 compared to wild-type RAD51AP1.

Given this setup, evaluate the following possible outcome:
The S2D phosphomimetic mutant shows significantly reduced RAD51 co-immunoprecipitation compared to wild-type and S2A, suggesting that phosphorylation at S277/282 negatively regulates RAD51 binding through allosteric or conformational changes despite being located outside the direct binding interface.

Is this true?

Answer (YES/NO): NO